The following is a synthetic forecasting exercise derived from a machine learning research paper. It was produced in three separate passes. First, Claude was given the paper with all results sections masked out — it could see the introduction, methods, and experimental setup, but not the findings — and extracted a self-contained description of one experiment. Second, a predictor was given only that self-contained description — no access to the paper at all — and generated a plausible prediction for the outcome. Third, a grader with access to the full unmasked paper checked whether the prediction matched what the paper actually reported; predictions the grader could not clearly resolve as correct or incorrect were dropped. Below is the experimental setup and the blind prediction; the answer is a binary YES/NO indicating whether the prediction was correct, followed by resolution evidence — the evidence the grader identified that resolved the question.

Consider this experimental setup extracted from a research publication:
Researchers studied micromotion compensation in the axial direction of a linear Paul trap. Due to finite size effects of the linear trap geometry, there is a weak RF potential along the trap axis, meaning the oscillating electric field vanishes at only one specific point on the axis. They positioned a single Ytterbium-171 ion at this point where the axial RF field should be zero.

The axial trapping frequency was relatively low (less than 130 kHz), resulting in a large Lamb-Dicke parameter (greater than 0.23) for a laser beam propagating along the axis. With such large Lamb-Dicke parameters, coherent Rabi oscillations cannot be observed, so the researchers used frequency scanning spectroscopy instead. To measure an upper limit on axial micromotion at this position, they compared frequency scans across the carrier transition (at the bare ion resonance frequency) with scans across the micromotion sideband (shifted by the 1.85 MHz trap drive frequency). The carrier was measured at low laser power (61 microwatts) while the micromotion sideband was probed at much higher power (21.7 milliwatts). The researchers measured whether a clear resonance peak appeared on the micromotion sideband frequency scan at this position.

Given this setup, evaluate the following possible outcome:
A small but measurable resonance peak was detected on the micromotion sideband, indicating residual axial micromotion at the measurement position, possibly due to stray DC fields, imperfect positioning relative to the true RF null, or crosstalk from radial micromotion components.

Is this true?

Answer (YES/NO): NO